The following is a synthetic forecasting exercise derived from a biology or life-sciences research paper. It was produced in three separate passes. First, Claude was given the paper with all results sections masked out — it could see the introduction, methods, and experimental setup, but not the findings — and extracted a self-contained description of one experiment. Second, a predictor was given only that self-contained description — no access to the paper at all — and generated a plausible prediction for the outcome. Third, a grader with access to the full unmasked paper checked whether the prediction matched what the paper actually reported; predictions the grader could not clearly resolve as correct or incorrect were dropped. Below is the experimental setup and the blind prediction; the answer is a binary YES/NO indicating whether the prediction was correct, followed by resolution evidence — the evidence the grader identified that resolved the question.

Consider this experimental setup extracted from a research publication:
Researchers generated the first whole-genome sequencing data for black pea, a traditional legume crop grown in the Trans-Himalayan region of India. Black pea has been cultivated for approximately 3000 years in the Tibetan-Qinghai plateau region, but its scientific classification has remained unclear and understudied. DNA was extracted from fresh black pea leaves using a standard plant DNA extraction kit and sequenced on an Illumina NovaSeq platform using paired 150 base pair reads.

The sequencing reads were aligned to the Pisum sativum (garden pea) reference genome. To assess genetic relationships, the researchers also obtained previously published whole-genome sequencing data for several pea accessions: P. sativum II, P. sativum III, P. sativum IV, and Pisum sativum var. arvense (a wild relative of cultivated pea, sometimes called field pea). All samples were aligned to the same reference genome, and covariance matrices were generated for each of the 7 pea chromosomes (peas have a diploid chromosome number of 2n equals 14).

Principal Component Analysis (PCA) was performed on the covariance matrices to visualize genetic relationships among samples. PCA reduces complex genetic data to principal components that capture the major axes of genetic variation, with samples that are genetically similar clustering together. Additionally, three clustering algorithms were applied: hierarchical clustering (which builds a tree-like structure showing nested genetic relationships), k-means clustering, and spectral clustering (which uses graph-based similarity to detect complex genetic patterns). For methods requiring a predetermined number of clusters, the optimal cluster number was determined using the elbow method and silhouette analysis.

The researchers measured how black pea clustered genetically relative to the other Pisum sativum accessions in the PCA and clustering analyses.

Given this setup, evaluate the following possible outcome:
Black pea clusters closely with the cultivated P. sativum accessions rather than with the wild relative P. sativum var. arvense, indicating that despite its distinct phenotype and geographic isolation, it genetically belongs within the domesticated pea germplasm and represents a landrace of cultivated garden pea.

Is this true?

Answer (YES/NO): NO